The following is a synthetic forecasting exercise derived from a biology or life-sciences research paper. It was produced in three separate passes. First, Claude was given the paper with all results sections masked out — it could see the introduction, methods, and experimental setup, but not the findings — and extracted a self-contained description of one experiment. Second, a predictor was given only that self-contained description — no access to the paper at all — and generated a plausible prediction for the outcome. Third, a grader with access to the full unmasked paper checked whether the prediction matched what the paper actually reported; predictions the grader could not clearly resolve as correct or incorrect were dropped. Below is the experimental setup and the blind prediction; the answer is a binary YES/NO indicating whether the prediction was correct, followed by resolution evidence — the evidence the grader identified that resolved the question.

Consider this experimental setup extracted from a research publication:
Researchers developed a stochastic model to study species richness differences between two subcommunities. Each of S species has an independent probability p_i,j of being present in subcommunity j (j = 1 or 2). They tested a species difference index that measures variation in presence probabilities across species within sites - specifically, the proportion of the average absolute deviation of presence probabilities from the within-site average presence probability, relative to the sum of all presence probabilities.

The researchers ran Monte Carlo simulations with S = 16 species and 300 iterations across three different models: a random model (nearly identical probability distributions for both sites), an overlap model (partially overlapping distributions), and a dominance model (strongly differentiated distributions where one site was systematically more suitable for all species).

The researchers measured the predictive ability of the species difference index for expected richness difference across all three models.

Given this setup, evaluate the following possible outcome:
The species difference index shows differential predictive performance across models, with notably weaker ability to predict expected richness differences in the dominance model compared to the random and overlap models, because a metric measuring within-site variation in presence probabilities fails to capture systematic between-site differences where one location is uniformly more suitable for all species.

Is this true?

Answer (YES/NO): NO